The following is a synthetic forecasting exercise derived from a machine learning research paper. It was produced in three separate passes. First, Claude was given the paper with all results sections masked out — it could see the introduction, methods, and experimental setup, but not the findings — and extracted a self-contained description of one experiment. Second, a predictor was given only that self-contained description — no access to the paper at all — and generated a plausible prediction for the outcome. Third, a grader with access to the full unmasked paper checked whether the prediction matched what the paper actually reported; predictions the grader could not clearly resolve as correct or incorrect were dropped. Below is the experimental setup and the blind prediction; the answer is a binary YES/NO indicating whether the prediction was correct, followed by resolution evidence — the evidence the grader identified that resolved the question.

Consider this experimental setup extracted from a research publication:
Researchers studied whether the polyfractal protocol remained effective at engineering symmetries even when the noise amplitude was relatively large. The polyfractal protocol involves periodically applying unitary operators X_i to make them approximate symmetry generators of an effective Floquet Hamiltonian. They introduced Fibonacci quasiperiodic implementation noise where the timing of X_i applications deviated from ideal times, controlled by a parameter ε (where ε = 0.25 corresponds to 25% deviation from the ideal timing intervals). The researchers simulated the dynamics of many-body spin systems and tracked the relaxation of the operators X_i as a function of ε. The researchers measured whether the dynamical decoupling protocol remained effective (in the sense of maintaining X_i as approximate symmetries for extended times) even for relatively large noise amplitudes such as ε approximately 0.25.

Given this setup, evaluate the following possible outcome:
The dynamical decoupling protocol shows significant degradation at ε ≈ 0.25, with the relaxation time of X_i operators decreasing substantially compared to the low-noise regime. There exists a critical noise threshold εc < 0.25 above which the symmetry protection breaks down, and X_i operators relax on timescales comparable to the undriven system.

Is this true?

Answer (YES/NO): NO